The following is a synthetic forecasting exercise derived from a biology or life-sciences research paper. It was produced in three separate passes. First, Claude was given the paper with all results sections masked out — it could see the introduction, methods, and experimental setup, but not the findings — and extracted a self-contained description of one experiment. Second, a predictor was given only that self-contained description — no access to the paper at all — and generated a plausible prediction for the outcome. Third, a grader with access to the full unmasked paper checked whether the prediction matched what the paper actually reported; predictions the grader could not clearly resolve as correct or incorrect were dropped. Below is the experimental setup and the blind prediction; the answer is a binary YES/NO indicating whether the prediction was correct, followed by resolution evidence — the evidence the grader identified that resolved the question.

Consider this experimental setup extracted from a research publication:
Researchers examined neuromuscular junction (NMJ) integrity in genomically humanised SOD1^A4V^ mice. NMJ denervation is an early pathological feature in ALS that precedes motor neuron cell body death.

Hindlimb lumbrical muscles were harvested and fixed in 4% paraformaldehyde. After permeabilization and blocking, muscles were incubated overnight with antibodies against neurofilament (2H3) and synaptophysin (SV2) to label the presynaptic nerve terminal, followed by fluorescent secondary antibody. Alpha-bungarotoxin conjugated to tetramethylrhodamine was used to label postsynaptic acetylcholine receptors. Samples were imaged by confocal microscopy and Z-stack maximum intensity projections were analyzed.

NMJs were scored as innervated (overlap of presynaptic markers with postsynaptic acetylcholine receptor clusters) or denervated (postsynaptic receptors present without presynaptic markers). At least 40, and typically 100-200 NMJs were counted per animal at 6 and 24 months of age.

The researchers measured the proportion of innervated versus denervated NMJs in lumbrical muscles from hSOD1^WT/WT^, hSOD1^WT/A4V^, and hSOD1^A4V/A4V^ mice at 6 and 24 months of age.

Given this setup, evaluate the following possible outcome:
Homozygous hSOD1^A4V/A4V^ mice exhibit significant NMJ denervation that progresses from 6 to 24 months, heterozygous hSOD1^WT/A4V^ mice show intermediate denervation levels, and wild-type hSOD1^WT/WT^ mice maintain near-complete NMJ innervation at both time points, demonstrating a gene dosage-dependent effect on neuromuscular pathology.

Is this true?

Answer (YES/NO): NO